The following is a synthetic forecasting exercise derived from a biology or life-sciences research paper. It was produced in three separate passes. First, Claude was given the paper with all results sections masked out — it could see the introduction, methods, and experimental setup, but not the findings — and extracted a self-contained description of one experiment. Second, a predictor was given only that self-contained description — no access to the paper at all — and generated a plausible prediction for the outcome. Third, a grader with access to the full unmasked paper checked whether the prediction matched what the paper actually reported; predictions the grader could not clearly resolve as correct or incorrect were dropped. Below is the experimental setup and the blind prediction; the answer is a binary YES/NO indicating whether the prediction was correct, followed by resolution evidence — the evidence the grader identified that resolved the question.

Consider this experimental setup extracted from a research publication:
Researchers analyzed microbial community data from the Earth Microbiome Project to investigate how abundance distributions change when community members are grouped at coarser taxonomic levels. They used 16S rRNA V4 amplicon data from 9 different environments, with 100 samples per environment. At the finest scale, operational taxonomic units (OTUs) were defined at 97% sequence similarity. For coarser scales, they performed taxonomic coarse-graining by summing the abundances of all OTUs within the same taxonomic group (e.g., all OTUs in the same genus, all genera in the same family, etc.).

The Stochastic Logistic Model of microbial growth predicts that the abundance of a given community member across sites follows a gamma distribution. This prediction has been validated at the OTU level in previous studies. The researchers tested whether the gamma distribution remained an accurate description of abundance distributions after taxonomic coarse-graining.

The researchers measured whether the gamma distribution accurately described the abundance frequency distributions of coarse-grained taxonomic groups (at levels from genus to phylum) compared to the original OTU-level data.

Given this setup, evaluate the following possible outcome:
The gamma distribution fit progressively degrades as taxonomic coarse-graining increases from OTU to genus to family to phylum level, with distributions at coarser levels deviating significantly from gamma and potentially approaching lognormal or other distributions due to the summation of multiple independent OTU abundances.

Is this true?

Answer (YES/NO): NO